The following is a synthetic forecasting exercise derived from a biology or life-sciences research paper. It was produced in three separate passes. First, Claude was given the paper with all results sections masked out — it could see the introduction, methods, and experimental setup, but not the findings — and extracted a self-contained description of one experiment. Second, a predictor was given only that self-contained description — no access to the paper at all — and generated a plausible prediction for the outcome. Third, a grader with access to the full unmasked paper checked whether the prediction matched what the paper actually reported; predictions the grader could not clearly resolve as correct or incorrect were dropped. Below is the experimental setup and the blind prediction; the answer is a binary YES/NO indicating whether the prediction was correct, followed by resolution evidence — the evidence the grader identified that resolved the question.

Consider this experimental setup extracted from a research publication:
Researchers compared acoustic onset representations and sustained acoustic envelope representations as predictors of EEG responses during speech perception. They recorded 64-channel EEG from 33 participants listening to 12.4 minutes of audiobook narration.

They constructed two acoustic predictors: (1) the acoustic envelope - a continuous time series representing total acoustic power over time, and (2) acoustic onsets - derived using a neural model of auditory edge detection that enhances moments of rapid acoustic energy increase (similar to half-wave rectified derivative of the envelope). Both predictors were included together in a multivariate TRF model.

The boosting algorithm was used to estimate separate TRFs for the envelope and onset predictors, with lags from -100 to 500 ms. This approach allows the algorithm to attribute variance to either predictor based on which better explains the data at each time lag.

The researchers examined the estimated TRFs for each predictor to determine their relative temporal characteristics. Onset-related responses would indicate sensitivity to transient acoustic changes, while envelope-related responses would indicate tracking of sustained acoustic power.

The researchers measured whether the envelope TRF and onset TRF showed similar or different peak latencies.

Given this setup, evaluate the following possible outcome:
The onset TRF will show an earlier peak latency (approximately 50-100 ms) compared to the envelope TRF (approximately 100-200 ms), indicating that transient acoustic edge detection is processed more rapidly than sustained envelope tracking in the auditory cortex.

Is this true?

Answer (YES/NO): NO